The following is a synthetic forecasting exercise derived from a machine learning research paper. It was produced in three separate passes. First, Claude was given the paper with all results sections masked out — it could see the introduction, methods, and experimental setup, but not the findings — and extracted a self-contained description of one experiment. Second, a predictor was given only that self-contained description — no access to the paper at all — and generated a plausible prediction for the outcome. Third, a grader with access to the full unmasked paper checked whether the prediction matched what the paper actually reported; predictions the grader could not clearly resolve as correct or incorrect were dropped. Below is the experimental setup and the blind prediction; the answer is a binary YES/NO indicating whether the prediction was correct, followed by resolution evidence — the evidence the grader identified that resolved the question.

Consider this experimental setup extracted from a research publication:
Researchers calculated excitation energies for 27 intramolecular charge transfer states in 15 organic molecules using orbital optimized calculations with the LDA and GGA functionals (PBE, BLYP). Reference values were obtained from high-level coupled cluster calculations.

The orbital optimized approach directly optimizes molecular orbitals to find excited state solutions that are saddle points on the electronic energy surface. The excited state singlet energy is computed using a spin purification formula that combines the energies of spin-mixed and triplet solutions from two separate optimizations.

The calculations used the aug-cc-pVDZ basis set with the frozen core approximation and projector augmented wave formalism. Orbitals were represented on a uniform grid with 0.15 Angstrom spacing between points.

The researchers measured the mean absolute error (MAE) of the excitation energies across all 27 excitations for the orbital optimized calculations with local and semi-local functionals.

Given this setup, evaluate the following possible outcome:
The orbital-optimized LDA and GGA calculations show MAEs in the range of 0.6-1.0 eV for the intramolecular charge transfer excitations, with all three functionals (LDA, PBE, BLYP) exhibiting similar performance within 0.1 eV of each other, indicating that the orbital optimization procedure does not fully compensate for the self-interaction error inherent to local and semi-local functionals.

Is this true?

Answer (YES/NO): YES